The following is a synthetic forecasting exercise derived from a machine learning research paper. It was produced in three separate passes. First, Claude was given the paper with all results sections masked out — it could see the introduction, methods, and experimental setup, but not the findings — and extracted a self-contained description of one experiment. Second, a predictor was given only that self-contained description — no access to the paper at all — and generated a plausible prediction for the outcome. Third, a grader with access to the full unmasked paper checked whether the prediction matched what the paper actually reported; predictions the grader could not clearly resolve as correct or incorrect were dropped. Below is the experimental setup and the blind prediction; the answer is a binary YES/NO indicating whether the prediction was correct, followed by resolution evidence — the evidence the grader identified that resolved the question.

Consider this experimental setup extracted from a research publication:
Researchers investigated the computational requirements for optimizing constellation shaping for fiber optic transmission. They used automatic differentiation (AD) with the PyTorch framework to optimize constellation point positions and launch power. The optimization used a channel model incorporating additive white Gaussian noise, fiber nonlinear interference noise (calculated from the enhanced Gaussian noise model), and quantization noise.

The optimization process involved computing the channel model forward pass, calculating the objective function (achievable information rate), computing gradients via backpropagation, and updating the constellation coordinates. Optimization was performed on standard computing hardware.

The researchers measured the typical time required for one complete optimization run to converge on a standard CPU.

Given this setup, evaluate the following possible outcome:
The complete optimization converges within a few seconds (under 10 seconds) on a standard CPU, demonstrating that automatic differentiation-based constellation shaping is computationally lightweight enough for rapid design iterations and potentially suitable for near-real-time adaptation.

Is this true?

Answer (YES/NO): NO